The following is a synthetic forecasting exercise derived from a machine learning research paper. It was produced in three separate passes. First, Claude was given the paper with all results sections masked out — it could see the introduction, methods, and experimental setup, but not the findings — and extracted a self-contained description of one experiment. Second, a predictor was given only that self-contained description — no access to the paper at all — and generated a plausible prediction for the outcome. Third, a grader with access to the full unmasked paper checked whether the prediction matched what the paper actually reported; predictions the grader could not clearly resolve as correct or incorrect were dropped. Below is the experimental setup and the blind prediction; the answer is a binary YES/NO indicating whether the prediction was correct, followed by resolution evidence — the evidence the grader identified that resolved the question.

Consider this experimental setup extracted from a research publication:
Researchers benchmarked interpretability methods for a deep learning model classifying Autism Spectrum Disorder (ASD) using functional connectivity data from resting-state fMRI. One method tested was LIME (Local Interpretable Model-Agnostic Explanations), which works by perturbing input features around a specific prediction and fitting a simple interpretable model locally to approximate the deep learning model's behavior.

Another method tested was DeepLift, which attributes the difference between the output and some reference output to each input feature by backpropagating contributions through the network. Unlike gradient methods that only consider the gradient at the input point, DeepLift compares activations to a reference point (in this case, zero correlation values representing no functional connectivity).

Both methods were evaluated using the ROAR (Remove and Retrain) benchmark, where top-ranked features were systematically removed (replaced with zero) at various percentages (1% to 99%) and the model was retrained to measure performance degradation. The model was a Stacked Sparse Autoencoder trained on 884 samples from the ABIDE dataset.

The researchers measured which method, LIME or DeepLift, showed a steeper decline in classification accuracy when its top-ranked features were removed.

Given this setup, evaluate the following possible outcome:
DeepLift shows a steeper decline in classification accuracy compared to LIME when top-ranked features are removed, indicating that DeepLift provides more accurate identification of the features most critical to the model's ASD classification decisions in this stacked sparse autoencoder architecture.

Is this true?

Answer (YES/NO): YES